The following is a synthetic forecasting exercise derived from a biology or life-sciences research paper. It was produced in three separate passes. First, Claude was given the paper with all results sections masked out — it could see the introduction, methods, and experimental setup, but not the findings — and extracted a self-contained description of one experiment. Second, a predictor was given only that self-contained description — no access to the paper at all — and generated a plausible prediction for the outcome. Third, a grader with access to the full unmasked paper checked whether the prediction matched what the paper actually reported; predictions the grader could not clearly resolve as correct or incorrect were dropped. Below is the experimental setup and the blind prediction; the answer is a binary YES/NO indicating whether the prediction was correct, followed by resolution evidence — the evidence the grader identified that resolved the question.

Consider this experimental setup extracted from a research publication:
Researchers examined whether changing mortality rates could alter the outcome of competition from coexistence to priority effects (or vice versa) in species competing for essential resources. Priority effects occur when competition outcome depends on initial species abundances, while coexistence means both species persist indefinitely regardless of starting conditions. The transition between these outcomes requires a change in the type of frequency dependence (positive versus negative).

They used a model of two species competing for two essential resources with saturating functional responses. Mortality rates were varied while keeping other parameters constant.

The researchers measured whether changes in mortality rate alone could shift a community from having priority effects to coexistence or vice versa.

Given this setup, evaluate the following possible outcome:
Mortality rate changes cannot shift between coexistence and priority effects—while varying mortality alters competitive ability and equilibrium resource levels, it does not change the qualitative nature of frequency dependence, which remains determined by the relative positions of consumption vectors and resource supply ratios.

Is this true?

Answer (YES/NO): NO